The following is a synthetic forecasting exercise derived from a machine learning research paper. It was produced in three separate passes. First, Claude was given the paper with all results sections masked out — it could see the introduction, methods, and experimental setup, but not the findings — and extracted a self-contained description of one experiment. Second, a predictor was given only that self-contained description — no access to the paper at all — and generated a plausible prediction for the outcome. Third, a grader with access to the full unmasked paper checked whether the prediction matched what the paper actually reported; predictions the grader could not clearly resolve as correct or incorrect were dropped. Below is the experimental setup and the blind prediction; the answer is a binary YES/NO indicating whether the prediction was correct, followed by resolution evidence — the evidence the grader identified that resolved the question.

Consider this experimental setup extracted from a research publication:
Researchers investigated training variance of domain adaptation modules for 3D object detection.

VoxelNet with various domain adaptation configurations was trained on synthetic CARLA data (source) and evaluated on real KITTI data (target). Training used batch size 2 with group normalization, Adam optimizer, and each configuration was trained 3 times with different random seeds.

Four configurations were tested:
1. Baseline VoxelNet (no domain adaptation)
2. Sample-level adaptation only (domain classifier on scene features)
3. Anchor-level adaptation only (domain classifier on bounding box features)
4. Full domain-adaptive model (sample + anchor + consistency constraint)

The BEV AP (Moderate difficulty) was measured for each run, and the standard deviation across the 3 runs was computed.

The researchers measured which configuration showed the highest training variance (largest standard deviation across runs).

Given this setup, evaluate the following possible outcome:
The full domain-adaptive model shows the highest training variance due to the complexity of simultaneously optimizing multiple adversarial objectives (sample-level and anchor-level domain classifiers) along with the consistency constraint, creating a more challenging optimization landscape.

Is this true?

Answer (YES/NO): NO